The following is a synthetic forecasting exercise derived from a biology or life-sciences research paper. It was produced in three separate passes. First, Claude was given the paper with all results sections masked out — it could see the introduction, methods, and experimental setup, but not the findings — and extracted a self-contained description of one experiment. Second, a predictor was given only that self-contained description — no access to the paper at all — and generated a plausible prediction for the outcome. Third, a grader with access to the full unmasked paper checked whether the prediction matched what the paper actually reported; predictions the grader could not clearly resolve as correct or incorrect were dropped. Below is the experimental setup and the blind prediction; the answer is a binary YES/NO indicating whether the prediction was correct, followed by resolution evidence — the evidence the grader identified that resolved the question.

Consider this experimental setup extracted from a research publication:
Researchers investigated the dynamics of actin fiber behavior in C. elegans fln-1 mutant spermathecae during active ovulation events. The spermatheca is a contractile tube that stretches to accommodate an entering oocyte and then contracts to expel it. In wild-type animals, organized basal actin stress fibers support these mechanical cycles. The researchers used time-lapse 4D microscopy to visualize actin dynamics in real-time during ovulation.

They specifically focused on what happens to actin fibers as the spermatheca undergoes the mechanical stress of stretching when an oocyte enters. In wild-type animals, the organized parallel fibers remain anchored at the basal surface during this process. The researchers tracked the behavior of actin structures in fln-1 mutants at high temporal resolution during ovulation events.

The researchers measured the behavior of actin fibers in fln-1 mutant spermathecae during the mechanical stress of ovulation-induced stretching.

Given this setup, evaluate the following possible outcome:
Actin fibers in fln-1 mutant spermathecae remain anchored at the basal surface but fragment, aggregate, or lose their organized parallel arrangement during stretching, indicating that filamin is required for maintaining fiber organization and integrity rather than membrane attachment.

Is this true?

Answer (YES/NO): NO